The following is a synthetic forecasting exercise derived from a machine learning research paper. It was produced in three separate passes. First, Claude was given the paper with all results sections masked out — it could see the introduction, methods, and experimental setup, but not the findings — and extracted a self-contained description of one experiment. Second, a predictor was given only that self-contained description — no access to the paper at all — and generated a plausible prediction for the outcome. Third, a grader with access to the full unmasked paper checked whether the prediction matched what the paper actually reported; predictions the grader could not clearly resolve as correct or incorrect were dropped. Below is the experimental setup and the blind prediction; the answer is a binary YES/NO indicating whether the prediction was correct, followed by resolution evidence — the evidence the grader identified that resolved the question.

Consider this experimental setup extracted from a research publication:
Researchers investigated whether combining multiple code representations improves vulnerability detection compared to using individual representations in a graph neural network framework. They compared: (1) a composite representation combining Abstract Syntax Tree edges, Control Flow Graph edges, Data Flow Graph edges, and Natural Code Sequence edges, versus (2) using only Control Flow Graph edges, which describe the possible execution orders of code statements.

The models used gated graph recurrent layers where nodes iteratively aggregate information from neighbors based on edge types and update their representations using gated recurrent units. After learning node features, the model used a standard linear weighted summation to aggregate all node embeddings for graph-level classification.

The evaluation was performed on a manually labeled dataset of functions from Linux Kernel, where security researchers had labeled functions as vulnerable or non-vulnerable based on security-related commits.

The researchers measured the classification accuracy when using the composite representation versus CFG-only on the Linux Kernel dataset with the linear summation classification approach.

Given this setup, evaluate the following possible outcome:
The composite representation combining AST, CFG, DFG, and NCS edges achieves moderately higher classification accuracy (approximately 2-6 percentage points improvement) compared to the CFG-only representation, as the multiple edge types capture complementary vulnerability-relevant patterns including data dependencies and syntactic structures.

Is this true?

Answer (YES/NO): NO